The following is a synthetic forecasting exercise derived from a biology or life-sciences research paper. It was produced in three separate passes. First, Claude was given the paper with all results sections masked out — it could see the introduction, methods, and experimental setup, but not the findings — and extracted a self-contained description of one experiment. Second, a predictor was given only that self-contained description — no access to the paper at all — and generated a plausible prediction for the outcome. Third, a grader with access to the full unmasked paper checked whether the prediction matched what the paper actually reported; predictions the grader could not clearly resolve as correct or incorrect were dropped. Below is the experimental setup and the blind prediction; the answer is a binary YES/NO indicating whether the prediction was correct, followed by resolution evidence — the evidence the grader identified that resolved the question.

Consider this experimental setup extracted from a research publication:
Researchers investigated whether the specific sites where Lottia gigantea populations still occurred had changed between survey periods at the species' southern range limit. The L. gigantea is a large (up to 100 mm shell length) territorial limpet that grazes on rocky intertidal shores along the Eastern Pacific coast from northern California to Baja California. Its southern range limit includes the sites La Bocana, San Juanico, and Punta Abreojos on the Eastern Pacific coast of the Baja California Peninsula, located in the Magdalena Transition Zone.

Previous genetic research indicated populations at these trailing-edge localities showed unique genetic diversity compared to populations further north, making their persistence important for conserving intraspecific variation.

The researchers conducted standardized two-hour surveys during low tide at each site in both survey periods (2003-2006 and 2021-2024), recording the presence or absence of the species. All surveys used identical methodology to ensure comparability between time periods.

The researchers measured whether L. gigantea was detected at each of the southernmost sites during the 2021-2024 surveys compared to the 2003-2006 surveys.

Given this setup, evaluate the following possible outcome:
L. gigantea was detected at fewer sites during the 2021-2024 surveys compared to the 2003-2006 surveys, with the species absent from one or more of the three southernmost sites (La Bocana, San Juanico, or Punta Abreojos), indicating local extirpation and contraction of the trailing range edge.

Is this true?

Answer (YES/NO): YES